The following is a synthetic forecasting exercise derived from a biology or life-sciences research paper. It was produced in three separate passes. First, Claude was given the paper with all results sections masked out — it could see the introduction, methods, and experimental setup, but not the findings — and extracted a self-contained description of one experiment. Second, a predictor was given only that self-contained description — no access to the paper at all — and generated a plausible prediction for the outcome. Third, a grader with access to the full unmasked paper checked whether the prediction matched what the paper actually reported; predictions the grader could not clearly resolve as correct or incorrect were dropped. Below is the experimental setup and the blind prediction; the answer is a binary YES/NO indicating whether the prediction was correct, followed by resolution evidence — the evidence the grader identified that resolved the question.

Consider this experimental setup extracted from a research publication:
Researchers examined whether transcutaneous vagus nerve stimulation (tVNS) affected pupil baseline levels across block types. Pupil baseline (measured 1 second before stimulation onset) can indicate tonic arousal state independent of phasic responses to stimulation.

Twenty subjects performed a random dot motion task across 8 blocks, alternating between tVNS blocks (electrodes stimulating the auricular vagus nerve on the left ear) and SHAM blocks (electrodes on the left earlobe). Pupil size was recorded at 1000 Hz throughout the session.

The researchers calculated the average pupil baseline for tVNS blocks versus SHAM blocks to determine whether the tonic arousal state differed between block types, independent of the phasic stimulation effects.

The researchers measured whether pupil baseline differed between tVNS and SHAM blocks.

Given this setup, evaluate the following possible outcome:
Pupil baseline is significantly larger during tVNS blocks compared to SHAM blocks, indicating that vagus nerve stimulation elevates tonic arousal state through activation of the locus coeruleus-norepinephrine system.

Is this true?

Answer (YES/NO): NO